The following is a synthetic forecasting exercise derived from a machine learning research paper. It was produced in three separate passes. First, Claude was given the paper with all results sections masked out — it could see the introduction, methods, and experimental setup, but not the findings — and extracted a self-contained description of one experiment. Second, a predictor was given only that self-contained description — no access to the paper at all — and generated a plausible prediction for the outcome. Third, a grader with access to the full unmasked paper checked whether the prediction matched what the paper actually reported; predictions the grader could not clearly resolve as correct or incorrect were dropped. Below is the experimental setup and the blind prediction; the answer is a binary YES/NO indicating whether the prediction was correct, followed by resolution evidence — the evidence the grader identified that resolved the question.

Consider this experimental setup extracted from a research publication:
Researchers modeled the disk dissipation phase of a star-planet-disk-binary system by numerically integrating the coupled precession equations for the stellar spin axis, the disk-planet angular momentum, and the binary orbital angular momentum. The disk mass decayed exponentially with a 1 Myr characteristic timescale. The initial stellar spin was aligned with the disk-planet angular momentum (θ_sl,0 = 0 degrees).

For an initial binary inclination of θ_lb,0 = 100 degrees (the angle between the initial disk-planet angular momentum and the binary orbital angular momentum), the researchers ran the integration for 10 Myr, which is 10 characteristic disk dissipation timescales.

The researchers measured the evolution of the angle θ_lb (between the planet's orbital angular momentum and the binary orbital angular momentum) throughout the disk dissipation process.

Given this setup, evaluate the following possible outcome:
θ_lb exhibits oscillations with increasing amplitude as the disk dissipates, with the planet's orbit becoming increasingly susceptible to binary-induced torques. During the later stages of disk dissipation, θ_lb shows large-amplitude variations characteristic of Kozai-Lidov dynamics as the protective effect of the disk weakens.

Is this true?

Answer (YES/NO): NO